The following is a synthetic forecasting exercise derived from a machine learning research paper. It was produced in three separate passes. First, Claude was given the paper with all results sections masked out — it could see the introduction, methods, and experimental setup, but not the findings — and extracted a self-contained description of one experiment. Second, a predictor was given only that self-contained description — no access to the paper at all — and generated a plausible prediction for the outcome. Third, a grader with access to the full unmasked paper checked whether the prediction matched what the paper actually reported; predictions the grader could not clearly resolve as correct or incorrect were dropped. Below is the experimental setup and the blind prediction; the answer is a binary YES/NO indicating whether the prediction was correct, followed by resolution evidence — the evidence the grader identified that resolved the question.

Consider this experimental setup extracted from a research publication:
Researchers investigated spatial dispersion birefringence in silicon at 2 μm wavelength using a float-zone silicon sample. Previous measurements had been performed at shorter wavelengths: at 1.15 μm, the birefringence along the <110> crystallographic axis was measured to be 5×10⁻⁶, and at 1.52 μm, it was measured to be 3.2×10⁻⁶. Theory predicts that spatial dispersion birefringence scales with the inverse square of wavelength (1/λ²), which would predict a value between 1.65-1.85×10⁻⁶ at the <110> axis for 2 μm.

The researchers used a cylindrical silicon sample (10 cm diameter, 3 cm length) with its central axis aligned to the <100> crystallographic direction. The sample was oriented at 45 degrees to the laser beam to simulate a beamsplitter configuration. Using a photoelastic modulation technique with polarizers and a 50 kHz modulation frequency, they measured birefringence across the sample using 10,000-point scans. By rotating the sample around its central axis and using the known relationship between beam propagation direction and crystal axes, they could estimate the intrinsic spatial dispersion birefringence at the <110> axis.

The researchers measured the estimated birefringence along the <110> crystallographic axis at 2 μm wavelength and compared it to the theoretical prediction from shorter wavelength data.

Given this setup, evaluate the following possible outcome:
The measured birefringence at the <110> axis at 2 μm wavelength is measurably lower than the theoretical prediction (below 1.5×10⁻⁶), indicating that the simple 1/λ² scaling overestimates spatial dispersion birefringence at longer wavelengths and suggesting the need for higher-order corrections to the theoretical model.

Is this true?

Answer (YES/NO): NO